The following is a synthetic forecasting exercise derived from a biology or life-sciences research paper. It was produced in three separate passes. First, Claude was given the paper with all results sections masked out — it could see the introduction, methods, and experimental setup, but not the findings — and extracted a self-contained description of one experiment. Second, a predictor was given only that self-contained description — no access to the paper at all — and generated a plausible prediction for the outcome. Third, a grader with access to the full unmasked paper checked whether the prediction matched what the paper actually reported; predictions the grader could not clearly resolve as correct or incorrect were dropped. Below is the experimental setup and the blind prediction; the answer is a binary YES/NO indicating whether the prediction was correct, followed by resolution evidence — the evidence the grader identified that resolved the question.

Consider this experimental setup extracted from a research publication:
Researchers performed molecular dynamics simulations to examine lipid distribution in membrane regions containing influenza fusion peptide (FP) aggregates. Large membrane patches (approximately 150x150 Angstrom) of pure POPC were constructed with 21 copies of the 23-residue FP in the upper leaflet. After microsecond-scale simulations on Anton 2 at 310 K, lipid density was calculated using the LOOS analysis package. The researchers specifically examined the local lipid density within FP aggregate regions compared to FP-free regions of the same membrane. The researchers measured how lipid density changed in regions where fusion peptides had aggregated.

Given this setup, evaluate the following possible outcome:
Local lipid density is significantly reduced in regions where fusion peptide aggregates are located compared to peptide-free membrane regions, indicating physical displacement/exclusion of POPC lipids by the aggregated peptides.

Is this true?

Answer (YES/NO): YES